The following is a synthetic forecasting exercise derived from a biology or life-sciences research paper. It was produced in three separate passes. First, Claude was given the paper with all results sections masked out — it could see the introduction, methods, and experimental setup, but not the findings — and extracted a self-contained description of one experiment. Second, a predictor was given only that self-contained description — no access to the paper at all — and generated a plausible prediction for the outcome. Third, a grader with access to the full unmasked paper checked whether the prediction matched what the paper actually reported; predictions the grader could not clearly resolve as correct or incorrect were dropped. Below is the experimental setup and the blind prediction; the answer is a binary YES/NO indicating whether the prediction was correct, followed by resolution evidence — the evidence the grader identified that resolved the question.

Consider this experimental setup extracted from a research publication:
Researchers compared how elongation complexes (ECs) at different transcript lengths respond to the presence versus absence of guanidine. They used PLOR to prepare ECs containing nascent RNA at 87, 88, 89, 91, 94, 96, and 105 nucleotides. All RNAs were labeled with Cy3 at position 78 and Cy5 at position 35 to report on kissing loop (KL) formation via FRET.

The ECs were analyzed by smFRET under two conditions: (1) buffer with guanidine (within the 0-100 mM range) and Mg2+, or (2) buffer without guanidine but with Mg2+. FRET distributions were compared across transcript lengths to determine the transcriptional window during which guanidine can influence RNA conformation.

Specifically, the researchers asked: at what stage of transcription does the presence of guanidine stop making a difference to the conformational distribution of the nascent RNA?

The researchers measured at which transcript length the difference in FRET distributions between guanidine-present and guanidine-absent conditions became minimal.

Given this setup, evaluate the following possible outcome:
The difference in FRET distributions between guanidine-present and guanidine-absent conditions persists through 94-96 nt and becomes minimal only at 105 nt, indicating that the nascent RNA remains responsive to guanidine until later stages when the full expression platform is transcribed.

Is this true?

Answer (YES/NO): NO